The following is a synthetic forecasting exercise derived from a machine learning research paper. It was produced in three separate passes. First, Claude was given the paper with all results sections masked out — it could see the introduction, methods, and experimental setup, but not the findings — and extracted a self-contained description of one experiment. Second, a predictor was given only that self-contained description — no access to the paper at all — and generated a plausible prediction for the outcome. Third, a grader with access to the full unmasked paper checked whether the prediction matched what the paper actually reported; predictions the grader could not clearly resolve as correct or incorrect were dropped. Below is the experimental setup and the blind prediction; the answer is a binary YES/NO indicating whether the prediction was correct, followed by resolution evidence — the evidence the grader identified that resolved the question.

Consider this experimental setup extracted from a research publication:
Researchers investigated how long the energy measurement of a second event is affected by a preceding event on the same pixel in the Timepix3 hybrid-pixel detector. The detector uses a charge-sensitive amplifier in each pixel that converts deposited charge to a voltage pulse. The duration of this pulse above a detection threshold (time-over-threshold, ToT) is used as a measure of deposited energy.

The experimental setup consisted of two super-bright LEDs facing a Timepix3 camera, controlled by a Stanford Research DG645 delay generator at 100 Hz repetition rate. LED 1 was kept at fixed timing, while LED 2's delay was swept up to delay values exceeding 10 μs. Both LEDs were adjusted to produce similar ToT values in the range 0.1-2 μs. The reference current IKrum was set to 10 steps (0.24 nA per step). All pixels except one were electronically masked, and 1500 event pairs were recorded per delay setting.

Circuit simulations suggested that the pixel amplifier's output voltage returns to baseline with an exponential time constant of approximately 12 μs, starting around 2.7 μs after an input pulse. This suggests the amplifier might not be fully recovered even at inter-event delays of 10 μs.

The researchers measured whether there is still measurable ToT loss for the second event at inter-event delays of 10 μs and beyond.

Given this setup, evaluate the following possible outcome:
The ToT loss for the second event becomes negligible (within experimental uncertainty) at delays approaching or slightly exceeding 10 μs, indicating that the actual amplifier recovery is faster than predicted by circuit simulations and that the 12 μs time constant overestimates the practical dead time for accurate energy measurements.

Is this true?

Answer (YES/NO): YES